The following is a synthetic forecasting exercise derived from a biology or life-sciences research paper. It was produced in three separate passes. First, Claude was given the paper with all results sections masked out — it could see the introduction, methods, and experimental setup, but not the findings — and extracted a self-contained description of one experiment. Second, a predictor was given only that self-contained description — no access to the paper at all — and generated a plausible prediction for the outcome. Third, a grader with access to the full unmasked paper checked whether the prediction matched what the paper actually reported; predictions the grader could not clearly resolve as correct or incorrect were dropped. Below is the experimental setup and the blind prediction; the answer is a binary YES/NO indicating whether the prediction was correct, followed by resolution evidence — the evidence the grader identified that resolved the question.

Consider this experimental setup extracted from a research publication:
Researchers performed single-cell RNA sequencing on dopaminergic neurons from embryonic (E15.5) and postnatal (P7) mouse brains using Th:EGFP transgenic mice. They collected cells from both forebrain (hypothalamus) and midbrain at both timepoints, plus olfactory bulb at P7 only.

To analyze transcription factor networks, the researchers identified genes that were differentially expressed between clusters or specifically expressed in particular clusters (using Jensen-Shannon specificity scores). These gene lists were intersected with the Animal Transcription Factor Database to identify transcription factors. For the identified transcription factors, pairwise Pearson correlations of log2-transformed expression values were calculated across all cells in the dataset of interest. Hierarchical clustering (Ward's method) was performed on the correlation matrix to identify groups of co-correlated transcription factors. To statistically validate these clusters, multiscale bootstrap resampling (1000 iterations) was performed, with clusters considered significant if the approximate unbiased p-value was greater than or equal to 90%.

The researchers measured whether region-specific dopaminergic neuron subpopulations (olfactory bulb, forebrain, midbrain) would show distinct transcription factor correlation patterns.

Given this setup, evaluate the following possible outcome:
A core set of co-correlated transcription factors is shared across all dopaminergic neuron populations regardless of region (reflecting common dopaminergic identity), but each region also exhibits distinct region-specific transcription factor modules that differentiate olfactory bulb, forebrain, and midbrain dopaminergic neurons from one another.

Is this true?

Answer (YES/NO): NO